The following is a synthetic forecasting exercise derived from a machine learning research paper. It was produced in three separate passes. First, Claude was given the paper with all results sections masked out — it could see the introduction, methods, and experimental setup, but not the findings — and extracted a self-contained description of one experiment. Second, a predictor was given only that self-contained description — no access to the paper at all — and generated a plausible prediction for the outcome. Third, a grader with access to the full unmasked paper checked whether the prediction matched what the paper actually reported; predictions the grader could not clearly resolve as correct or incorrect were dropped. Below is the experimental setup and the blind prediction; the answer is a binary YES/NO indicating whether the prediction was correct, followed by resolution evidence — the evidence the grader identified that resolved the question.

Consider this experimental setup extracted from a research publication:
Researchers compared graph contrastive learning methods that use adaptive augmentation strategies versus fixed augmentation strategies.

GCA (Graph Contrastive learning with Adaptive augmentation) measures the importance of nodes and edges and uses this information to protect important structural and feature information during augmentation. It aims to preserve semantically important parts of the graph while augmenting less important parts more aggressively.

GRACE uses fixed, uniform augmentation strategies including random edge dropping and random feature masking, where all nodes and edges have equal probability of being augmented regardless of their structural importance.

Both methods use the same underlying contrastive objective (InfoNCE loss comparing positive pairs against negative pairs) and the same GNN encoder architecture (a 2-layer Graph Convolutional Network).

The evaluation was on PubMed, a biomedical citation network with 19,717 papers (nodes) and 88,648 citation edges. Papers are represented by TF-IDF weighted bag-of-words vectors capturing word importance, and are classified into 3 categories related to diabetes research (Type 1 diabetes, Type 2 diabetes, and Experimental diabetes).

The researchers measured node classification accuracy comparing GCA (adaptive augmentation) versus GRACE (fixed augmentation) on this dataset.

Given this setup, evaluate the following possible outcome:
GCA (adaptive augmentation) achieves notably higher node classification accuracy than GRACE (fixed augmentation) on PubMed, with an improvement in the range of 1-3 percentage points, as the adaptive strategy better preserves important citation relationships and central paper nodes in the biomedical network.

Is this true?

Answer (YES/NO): NO